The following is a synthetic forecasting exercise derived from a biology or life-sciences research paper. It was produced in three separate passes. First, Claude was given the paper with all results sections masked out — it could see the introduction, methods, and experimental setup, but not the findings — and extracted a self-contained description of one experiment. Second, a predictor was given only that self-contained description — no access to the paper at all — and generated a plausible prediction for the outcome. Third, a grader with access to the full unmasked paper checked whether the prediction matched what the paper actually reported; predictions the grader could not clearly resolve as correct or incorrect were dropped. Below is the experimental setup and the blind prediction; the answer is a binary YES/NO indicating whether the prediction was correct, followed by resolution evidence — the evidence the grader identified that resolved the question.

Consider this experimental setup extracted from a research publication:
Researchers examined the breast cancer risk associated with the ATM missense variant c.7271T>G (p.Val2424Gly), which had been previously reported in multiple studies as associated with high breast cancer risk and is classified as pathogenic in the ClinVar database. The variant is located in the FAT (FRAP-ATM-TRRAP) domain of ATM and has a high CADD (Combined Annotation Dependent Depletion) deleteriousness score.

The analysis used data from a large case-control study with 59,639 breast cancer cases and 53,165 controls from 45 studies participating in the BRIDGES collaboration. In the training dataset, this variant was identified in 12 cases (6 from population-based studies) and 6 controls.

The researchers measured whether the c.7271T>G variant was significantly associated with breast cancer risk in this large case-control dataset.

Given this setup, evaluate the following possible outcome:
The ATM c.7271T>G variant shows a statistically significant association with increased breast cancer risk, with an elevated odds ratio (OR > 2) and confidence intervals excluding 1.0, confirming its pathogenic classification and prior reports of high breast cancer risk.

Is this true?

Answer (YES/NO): NO